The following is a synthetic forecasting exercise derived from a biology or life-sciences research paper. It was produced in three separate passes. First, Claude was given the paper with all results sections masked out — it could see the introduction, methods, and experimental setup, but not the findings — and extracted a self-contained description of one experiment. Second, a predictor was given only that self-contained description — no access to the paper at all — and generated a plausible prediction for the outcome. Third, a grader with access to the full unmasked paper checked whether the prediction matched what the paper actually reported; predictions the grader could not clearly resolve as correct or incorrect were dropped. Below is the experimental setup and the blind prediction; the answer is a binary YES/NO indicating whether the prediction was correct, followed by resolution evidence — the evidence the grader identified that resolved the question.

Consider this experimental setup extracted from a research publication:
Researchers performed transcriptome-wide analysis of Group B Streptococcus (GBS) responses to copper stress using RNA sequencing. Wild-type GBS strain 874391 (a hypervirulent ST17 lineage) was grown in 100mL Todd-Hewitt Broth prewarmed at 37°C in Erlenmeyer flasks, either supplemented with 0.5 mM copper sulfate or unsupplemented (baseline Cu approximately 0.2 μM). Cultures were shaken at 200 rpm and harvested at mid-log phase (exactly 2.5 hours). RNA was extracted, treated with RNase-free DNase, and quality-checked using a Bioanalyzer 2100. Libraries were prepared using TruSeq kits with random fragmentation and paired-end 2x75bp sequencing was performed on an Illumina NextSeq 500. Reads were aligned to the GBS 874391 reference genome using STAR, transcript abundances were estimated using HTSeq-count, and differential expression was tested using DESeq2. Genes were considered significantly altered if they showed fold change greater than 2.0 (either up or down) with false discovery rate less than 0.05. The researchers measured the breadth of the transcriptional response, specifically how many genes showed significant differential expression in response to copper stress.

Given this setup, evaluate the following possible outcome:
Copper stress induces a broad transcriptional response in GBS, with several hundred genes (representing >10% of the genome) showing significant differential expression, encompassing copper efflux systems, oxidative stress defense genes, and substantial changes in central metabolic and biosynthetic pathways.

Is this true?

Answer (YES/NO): NO